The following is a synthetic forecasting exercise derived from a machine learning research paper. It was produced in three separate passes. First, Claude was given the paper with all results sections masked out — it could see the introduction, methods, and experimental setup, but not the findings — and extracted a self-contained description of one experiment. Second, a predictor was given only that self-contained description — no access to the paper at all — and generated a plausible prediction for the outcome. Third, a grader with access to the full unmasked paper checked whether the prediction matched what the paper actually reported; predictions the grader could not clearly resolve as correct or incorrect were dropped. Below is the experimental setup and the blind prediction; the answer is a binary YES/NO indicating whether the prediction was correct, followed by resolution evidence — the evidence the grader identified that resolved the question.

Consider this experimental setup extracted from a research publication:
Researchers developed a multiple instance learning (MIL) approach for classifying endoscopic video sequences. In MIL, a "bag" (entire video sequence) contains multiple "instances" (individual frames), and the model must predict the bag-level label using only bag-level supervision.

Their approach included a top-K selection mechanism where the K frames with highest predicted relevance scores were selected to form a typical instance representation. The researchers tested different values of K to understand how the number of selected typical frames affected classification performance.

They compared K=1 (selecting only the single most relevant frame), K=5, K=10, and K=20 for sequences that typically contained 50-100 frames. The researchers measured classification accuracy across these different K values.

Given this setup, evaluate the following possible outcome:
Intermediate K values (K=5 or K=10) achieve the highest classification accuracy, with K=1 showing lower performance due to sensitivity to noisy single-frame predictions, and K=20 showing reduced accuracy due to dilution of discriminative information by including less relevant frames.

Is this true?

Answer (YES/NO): NO